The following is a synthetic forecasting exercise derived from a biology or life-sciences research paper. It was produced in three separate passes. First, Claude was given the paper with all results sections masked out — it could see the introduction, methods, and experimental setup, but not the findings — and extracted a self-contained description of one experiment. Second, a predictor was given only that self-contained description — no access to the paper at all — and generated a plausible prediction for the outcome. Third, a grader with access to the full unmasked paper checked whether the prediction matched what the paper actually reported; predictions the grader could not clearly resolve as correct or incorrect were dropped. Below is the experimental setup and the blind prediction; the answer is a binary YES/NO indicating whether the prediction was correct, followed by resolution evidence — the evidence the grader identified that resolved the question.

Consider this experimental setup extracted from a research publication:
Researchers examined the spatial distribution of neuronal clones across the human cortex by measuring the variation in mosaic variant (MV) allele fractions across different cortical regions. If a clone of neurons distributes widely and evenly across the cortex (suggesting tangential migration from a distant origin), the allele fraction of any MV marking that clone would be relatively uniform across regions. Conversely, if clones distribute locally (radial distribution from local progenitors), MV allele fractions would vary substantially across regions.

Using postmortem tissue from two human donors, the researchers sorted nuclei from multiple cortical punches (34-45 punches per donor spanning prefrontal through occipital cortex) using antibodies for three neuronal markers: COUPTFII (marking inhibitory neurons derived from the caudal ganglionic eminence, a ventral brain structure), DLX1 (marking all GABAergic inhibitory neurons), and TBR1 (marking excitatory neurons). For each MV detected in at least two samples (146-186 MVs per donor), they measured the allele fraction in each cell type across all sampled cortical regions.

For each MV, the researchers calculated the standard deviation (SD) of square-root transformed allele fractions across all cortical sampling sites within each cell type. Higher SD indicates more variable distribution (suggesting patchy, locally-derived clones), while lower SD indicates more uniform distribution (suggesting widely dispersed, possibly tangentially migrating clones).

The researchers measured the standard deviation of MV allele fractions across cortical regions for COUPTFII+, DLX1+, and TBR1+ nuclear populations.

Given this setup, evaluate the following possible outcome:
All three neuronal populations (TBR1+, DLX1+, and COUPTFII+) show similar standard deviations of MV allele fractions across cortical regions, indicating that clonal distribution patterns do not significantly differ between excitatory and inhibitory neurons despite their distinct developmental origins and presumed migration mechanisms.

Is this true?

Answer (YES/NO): NO